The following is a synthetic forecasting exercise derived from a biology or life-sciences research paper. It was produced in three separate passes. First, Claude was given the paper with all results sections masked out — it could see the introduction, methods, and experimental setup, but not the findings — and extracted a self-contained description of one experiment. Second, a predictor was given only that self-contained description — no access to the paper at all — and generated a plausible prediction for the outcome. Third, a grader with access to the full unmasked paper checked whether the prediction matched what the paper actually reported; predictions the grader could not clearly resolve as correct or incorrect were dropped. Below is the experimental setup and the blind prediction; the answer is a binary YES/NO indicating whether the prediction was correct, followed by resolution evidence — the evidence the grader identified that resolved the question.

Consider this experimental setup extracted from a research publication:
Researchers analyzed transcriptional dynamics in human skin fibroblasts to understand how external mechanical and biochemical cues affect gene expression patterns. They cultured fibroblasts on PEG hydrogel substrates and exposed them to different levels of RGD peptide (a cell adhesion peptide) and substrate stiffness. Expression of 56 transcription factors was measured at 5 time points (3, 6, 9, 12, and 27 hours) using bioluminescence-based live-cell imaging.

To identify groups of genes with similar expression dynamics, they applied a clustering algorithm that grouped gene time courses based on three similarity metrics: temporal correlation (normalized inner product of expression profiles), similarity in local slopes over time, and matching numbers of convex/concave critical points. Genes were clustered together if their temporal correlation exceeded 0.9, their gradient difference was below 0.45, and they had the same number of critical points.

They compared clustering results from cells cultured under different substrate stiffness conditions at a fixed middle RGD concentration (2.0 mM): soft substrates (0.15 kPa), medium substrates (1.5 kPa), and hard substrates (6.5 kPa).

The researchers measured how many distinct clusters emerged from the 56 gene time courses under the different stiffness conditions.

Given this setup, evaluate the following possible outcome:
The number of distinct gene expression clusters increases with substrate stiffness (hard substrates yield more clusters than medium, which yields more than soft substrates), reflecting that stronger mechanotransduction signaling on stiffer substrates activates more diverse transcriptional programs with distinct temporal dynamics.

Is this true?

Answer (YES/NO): NO